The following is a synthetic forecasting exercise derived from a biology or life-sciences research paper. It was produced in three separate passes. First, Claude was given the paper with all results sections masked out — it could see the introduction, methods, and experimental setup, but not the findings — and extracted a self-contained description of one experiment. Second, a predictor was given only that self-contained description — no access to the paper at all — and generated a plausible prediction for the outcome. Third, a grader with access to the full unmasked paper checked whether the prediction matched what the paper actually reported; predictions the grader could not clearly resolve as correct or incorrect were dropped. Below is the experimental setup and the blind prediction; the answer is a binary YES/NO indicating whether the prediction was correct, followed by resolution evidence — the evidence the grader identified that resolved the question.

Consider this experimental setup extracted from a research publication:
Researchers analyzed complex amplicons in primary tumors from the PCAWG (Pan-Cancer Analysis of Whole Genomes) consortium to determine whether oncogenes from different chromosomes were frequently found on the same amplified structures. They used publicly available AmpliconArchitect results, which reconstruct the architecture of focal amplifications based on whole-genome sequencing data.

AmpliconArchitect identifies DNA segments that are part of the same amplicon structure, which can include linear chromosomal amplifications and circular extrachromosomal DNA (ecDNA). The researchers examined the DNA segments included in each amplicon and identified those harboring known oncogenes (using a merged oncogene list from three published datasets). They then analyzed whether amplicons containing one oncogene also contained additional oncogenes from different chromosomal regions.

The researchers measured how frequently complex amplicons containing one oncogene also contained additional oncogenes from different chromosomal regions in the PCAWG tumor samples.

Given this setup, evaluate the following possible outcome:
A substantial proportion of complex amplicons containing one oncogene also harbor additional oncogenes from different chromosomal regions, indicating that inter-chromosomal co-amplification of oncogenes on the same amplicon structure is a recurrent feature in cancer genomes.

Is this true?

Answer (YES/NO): YES